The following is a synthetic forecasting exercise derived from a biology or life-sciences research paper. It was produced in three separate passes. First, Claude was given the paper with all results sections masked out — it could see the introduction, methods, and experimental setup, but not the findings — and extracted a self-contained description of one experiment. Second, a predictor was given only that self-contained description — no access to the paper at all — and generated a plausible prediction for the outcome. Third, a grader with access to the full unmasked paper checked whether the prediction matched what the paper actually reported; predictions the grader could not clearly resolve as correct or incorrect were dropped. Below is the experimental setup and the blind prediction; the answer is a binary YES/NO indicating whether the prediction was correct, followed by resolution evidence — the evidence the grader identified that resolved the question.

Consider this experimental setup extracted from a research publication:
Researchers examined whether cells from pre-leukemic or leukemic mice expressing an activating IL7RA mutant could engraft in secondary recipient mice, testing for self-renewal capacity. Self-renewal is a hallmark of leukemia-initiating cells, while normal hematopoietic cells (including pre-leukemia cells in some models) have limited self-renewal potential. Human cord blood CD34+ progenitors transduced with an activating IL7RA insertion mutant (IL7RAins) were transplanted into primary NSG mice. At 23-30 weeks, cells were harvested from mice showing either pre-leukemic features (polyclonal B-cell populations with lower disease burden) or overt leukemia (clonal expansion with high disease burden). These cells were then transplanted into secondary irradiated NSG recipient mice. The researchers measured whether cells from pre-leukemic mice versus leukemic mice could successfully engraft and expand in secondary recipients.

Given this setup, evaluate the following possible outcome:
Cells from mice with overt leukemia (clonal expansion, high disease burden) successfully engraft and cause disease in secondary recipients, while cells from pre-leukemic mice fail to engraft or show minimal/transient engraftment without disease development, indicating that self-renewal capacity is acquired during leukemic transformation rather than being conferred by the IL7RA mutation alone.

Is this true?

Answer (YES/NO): NO